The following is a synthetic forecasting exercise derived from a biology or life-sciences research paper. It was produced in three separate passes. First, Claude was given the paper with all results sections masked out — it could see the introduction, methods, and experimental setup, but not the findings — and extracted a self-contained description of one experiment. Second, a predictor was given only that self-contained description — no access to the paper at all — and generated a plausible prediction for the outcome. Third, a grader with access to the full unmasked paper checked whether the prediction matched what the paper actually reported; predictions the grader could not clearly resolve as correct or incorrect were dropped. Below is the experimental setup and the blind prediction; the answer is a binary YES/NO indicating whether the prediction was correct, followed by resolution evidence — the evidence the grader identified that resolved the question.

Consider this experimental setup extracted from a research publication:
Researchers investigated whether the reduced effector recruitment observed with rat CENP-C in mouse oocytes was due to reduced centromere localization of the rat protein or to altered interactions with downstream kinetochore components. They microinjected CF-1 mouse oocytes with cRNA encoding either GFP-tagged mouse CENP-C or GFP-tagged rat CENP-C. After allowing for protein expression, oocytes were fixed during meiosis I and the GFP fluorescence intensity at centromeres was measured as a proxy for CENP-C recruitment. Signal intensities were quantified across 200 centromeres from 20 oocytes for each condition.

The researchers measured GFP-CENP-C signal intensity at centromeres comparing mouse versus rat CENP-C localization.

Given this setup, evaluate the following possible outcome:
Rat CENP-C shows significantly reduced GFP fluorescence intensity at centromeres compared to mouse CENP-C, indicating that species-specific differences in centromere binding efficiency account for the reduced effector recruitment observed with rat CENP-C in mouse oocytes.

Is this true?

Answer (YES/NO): NO